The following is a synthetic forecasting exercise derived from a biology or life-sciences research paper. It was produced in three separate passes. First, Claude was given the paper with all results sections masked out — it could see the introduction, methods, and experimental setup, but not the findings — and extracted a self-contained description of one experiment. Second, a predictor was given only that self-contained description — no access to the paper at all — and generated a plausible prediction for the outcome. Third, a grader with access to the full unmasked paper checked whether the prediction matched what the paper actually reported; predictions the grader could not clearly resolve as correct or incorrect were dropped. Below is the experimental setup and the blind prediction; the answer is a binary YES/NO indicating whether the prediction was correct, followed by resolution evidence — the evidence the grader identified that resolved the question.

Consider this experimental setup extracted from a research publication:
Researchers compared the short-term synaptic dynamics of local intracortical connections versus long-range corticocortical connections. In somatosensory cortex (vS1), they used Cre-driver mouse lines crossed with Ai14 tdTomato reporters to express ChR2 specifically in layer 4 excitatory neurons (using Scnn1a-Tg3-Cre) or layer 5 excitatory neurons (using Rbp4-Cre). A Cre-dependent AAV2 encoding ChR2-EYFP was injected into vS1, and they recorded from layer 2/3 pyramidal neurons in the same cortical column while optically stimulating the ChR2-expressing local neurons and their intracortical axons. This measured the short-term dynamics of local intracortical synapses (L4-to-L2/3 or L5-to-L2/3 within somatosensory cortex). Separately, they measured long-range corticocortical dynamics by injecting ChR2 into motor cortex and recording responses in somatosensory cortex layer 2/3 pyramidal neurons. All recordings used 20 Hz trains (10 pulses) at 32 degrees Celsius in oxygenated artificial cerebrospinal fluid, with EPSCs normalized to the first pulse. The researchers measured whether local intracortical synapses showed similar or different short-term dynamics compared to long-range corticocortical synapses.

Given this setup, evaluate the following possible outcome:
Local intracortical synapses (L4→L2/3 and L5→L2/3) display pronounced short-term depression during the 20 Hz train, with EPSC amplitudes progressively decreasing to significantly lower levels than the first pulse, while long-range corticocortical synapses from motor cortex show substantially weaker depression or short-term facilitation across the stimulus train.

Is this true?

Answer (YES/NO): NO